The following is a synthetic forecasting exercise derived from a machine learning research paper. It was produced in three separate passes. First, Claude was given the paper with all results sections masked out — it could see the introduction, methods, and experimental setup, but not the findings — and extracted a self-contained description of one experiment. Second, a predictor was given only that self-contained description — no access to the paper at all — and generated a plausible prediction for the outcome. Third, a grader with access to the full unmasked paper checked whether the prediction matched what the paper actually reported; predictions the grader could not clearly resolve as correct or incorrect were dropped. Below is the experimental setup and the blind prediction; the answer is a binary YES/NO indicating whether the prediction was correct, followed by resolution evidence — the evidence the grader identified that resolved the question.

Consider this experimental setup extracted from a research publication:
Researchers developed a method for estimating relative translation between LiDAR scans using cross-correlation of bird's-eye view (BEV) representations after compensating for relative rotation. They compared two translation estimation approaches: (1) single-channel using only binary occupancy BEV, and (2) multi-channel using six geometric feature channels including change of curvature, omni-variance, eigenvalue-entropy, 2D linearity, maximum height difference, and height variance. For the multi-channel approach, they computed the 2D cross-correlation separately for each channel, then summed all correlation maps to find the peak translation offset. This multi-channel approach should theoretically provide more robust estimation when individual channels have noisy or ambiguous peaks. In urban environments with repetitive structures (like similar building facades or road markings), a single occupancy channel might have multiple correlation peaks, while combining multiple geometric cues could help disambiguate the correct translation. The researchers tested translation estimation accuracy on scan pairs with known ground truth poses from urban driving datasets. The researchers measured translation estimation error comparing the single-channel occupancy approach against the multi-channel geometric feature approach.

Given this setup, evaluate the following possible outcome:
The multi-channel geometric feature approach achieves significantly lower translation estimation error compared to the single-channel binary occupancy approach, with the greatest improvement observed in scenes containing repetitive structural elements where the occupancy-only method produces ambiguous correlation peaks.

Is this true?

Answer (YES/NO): NO